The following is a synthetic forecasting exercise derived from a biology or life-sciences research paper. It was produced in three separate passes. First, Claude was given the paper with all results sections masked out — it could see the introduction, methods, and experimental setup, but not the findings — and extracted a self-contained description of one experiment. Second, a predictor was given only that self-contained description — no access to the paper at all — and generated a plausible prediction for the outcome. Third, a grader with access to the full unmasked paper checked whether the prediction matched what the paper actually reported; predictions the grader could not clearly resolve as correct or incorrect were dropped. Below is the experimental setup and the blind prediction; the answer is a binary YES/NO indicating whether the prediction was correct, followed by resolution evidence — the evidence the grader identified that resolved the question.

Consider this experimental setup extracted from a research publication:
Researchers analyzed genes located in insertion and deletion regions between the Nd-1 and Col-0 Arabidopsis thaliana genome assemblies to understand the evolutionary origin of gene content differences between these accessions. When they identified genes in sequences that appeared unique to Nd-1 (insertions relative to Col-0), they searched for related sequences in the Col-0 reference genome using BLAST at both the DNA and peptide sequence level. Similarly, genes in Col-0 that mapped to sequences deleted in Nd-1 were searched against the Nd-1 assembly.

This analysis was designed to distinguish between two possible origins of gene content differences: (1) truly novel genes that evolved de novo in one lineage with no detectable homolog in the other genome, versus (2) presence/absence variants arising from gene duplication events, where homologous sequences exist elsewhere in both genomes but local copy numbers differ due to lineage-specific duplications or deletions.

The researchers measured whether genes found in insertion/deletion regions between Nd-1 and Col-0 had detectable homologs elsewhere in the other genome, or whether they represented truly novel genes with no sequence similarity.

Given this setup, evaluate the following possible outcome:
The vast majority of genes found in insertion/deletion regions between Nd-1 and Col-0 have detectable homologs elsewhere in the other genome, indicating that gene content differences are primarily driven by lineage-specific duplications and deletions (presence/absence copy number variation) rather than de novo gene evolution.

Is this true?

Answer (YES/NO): YES